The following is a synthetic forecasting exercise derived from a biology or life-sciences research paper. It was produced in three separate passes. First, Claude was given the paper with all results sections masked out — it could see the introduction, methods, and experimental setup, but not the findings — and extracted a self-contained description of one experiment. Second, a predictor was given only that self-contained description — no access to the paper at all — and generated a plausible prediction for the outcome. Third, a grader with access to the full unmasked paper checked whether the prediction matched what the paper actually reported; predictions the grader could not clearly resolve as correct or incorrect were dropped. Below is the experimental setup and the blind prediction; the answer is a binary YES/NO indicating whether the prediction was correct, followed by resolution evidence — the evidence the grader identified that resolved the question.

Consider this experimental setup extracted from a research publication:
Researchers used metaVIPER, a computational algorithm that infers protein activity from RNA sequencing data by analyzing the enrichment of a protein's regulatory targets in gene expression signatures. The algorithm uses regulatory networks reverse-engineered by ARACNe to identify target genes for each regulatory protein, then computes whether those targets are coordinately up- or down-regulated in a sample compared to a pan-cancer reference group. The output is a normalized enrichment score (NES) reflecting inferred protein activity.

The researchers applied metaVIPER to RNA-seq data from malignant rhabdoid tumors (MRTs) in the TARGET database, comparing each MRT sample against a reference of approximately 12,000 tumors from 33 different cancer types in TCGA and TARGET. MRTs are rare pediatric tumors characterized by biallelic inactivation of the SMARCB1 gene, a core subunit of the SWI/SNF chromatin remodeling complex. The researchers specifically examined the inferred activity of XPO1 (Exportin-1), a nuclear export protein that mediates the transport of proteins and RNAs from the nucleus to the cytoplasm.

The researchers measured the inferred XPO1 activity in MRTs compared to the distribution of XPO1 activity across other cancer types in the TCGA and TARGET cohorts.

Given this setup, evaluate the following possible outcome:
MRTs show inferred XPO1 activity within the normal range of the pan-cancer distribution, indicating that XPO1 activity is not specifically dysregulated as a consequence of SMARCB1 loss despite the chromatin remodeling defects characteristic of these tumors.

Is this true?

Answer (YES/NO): NO